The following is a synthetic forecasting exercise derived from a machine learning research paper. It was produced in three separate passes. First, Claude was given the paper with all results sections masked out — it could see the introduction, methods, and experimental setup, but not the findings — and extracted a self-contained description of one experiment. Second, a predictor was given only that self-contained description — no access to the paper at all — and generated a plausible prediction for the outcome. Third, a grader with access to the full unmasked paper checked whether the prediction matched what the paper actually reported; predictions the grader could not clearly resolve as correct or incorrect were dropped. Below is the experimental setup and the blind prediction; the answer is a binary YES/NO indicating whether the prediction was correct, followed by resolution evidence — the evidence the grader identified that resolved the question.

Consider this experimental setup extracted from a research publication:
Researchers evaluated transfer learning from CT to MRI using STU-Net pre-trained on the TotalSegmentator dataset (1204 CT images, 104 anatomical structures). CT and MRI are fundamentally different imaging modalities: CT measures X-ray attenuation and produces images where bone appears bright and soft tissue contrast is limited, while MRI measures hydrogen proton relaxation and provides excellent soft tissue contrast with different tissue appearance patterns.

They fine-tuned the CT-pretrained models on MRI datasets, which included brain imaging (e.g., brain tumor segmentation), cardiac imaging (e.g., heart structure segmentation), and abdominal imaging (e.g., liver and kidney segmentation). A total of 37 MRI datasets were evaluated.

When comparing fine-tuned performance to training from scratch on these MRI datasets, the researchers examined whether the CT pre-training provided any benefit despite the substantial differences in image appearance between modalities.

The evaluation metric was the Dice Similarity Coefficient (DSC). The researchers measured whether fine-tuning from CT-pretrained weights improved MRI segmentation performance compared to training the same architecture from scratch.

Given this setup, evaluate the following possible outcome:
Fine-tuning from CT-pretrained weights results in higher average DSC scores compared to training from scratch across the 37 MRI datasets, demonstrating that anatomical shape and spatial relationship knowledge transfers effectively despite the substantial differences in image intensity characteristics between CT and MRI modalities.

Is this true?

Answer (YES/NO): YES